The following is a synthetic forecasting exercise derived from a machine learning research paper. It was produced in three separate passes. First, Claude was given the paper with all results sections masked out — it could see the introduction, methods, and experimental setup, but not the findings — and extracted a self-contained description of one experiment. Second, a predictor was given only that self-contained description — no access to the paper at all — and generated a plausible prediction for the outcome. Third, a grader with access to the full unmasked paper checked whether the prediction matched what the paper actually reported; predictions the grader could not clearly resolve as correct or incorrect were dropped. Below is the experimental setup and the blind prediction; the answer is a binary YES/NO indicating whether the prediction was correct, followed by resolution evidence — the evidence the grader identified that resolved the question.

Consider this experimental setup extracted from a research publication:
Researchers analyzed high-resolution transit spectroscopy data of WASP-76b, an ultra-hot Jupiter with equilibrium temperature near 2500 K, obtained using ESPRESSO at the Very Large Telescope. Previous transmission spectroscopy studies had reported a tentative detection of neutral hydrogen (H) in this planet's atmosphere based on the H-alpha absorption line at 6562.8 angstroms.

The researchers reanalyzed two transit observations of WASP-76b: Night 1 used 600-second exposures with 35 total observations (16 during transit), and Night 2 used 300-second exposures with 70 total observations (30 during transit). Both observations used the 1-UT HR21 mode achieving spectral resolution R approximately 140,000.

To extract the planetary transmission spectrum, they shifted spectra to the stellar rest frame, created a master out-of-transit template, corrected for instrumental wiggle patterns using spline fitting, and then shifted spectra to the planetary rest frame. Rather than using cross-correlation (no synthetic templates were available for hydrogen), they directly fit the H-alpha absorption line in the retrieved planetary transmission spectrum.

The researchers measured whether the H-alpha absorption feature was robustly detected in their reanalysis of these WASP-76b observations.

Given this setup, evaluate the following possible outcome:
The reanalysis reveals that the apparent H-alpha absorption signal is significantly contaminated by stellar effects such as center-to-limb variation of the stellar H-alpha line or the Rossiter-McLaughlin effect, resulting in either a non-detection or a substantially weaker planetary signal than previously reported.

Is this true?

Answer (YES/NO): NO